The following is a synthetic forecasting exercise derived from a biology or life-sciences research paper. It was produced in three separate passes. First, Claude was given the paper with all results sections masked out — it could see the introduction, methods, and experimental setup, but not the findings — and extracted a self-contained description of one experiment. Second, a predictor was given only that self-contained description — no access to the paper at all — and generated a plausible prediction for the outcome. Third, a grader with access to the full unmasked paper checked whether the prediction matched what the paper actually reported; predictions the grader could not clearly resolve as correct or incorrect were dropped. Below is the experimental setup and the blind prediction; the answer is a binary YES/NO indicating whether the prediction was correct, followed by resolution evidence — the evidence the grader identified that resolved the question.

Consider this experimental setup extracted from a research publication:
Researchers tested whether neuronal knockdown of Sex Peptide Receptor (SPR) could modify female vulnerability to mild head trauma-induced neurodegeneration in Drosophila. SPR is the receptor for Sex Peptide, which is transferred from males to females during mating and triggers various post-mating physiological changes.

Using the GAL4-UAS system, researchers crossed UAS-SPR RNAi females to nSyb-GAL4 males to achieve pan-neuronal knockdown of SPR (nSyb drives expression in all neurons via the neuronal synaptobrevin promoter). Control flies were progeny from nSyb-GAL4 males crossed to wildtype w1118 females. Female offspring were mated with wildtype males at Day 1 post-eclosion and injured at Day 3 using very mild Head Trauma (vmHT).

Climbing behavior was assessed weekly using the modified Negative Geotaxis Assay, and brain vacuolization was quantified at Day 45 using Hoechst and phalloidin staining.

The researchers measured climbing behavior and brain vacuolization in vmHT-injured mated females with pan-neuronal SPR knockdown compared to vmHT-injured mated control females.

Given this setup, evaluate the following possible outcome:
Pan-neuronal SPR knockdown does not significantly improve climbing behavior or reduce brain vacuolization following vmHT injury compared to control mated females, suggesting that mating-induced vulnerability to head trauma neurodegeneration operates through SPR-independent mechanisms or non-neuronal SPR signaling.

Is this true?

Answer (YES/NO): NO